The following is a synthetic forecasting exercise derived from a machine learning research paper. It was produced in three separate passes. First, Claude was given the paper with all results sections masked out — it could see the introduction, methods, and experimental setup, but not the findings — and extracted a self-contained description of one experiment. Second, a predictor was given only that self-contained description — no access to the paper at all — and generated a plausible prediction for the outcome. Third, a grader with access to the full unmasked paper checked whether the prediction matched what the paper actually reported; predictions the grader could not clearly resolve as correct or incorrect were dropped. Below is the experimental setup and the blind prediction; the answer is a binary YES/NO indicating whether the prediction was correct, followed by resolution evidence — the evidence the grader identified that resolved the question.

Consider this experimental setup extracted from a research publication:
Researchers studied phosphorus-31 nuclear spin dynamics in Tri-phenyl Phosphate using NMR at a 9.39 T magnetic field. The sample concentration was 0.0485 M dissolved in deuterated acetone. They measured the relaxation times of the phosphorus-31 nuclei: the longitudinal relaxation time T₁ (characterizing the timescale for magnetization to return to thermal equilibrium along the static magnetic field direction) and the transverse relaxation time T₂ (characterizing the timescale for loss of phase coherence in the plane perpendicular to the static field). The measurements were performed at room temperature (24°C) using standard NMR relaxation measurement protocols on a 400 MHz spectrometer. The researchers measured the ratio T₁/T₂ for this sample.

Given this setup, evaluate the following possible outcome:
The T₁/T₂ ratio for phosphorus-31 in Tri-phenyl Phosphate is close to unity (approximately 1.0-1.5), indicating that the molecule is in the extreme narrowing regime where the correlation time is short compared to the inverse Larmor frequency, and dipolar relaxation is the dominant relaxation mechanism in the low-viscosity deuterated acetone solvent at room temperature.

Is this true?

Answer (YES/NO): NO